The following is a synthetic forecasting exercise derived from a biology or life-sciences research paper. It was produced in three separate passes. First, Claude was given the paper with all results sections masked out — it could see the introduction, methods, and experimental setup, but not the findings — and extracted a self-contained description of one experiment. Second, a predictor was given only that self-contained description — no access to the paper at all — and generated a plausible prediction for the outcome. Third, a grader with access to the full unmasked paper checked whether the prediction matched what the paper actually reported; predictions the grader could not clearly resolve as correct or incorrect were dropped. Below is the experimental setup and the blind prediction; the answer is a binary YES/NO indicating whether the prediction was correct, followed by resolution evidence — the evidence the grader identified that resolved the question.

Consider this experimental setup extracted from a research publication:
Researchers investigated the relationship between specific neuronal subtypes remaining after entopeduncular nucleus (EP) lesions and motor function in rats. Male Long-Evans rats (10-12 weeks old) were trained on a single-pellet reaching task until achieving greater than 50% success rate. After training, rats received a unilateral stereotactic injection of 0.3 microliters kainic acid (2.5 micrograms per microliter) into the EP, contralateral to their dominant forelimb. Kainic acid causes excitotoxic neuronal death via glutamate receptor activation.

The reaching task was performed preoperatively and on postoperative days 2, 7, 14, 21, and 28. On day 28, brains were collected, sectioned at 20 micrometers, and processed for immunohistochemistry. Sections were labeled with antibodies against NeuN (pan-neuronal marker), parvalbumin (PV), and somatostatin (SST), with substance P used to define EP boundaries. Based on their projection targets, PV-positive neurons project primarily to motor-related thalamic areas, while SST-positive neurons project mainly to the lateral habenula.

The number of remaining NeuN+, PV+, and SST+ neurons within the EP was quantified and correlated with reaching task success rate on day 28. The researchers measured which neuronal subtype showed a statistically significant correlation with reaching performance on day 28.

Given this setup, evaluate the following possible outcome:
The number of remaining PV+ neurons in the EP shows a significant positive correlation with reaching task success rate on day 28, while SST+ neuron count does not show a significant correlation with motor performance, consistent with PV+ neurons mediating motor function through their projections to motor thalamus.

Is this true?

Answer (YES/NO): NO